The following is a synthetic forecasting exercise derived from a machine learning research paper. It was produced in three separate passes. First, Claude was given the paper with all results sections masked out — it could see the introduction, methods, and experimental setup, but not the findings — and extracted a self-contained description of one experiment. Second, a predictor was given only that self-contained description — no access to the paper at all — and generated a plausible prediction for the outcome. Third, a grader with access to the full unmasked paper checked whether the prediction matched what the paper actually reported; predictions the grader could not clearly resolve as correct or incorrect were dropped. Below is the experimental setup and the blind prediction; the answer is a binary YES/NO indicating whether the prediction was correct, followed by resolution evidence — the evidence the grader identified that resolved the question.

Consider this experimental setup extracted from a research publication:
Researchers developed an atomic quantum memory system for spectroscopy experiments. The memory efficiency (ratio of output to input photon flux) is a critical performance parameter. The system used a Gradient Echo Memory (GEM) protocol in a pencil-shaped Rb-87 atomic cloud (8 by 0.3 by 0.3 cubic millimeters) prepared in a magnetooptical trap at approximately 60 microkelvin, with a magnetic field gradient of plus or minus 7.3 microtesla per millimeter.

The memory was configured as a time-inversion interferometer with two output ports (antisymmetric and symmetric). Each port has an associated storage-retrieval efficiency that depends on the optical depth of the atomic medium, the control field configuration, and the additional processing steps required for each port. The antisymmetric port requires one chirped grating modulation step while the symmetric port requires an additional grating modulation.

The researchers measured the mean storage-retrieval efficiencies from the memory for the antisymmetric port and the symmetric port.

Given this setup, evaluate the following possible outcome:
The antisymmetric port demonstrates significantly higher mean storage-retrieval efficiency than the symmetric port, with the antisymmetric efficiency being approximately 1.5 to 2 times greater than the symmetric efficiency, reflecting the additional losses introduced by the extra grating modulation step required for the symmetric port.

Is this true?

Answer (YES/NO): NO